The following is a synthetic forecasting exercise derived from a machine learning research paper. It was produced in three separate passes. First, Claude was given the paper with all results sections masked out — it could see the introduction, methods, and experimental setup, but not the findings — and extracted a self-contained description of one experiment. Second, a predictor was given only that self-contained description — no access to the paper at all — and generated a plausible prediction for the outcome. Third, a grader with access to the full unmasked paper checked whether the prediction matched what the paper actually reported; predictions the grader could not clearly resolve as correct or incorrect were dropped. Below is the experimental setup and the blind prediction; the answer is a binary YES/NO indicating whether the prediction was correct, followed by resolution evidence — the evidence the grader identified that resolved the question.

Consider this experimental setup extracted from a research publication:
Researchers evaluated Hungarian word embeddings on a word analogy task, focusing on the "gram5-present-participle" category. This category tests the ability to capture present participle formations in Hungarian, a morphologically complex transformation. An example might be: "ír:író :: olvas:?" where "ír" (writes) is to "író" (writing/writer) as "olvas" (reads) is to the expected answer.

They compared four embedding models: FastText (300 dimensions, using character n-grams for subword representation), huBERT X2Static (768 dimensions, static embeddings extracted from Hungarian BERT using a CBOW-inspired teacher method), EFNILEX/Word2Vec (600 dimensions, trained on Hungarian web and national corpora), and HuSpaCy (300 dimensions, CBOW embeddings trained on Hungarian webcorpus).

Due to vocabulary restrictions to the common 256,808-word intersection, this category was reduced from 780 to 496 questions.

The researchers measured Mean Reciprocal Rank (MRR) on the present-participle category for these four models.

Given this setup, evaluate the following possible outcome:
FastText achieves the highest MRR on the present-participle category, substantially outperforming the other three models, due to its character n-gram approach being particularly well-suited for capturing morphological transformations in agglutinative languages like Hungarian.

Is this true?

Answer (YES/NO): NO